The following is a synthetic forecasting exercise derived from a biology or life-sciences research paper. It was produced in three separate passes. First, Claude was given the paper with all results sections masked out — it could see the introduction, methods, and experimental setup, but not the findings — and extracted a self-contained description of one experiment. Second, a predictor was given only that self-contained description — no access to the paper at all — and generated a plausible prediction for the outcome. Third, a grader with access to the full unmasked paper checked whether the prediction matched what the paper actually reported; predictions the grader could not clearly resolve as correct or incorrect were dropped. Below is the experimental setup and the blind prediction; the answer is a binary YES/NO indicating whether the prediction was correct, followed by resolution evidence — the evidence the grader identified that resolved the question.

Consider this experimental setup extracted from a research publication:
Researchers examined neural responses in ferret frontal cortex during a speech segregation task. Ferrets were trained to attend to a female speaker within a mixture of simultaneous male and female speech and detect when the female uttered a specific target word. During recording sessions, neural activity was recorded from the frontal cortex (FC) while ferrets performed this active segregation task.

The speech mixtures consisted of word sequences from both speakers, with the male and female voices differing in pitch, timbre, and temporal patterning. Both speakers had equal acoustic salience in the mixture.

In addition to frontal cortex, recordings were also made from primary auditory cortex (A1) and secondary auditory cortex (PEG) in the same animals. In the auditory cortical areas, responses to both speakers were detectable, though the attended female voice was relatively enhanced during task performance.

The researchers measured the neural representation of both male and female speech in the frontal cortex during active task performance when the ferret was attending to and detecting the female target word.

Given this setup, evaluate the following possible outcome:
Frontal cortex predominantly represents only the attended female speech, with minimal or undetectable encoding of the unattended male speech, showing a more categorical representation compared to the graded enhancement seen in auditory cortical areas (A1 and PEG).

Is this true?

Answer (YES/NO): YES